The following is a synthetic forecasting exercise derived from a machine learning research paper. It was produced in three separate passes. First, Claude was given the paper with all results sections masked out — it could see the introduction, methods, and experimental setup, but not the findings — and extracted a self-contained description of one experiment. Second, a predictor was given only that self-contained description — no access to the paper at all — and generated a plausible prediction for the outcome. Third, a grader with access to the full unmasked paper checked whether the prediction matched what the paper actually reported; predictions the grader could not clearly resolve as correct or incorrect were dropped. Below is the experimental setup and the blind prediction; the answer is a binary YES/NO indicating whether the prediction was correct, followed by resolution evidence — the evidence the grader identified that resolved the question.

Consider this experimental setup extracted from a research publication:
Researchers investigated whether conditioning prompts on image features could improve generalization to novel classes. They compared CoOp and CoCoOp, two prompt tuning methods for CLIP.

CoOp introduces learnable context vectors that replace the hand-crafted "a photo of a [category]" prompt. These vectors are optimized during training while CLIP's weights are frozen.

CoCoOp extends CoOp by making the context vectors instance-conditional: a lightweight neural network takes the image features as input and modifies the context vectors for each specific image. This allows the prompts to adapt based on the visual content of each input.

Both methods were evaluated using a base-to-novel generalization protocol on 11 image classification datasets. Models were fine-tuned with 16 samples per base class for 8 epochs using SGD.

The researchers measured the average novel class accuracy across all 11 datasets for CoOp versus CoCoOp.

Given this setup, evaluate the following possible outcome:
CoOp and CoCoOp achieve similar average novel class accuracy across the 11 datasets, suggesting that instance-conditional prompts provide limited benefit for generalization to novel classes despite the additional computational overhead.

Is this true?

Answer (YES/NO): NO